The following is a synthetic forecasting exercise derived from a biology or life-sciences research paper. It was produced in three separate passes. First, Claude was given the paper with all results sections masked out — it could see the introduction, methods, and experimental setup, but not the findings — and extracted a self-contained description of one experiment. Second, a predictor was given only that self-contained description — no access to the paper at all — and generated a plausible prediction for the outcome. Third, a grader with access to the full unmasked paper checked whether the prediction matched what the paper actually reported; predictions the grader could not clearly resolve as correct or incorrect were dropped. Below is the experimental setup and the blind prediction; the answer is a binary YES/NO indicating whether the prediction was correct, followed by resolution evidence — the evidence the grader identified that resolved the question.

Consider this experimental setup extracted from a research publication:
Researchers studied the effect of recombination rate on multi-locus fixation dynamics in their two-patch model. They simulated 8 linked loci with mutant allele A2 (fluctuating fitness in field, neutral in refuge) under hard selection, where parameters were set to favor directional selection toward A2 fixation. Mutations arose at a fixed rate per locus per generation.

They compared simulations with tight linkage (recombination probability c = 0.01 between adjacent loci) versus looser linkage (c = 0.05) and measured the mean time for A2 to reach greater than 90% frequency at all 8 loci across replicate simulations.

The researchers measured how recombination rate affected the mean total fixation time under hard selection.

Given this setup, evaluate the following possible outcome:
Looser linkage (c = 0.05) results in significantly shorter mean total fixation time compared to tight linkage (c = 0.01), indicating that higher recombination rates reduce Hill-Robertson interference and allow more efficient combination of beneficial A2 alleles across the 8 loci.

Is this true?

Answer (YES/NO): YES